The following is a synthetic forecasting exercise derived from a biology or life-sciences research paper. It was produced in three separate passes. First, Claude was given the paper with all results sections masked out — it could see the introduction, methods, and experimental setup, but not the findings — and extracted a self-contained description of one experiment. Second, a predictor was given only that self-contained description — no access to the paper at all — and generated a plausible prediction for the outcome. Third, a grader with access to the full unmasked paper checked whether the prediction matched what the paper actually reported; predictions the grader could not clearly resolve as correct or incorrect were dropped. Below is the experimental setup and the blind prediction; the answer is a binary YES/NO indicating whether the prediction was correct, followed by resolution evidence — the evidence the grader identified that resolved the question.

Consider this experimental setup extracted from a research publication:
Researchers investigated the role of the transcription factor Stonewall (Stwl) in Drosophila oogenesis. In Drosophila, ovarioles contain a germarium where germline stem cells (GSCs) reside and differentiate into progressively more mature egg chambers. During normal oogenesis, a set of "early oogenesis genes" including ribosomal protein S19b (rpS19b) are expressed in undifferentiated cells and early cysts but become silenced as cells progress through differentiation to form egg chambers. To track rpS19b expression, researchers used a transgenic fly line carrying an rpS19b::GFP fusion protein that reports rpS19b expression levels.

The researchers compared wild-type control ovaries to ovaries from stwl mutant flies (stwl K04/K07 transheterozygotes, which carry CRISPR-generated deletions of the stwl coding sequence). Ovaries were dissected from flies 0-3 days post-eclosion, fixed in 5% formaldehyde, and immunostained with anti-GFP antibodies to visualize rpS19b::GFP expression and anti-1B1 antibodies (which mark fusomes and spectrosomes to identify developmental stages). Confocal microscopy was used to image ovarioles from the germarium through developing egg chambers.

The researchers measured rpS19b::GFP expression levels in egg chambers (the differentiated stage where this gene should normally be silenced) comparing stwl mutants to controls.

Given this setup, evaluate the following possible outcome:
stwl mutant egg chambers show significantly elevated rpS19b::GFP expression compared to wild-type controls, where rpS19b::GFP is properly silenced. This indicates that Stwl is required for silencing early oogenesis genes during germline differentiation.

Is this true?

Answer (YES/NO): YES